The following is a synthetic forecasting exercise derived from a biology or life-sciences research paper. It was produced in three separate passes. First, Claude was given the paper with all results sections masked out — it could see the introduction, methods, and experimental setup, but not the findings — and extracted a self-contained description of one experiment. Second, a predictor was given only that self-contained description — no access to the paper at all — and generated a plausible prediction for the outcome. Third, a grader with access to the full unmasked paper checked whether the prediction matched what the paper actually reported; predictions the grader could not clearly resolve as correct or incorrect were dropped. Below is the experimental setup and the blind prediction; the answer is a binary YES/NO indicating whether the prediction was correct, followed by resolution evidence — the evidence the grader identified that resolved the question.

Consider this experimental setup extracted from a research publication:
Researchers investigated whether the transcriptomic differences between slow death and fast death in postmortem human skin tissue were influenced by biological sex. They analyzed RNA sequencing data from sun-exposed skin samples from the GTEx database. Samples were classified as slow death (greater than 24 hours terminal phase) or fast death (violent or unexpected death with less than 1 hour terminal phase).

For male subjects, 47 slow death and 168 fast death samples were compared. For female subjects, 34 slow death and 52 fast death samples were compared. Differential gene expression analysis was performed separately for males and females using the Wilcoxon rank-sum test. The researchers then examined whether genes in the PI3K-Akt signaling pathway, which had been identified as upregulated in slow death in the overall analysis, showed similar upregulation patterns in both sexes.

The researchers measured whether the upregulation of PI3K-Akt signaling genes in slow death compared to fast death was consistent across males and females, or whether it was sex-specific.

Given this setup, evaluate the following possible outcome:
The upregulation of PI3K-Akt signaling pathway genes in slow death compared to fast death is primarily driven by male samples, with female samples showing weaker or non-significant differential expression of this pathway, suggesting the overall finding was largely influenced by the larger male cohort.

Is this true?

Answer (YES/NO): NO